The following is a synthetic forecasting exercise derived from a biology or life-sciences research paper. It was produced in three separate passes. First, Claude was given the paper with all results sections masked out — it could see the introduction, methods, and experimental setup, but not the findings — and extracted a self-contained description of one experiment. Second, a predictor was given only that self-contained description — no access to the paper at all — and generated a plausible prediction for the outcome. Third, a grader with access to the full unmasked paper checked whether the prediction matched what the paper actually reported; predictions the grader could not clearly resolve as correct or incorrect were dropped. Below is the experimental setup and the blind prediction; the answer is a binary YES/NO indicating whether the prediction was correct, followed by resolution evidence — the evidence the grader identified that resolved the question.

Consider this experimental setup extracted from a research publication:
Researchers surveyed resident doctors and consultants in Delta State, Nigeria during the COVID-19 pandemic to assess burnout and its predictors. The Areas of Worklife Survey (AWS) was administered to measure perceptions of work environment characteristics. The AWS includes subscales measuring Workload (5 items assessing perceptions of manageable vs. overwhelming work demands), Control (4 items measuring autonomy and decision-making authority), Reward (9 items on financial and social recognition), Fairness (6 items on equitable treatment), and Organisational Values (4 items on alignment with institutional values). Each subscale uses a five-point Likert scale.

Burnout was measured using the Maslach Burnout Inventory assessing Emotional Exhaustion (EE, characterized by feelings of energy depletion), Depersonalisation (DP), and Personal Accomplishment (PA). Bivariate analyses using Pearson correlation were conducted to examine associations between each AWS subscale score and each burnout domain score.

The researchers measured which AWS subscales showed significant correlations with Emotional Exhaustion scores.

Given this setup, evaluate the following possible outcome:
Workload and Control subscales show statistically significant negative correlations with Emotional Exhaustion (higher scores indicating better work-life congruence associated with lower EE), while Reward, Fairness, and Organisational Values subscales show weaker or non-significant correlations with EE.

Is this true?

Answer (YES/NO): NO